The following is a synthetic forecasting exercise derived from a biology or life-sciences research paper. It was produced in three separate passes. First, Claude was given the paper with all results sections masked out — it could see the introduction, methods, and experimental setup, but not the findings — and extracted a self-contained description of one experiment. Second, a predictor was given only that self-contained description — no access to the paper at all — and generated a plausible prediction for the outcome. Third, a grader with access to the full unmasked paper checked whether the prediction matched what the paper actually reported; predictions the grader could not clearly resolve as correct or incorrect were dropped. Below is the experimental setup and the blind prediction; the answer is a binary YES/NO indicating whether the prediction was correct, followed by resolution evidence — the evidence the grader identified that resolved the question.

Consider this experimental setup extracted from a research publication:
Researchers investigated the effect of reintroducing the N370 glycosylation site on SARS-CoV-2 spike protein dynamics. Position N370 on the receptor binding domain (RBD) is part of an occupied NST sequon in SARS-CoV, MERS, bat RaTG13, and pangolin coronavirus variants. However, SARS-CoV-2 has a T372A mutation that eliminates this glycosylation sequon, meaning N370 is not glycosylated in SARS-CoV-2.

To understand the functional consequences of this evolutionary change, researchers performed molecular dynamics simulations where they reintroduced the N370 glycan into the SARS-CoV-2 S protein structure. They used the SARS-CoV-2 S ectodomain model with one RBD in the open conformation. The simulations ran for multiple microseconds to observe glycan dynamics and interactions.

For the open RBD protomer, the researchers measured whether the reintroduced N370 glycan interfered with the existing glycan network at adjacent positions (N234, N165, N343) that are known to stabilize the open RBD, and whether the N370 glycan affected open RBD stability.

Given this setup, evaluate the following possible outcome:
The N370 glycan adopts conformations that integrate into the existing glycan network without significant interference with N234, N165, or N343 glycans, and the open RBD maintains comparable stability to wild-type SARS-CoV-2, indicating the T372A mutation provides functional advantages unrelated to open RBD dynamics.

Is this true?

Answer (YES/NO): NO